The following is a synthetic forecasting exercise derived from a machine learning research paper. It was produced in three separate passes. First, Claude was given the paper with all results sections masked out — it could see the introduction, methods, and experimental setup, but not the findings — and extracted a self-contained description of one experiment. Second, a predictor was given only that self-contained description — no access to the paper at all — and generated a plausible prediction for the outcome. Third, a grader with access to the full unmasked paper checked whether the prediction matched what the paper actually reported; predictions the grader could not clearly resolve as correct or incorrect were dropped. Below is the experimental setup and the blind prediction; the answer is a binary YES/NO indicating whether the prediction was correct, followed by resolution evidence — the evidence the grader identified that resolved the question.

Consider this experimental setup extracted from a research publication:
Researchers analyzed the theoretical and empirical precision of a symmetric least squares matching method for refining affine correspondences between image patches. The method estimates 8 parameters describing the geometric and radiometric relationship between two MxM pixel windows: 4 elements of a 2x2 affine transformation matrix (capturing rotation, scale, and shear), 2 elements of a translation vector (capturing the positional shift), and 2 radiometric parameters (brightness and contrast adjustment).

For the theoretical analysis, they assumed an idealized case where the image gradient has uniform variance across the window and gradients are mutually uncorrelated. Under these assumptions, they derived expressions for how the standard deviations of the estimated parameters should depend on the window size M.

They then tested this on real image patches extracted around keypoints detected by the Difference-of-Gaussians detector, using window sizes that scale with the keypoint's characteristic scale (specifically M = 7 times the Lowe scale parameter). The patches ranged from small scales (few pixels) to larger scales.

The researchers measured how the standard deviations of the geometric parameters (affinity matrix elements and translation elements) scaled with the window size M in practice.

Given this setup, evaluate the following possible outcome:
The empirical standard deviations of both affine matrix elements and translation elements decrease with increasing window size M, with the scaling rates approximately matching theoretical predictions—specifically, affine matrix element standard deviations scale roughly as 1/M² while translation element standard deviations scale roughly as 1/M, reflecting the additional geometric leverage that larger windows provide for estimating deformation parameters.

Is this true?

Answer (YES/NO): YES